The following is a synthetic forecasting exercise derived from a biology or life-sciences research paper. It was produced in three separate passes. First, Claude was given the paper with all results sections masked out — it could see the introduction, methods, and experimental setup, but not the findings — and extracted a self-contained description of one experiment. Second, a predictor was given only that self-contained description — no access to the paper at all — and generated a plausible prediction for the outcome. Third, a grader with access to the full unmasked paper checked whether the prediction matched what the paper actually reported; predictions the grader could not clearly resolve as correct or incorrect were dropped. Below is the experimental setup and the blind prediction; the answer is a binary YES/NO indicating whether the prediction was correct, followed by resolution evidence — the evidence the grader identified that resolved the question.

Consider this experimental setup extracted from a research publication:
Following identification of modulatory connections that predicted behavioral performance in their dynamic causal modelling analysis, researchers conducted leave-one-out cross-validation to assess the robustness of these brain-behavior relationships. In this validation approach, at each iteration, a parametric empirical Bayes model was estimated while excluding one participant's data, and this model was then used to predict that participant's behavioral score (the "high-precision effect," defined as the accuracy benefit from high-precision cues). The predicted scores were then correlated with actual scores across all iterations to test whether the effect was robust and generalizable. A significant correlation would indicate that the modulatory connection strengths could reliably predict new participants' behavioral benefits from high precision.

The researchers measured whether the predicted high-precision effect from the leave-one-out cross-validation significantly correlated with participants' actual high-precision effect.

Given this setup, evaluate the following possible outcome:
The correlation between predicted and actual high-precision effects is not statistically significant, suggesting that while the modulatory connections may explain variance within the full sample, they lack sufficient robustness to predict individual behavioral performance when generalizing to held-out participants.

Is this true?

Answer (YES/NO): NO